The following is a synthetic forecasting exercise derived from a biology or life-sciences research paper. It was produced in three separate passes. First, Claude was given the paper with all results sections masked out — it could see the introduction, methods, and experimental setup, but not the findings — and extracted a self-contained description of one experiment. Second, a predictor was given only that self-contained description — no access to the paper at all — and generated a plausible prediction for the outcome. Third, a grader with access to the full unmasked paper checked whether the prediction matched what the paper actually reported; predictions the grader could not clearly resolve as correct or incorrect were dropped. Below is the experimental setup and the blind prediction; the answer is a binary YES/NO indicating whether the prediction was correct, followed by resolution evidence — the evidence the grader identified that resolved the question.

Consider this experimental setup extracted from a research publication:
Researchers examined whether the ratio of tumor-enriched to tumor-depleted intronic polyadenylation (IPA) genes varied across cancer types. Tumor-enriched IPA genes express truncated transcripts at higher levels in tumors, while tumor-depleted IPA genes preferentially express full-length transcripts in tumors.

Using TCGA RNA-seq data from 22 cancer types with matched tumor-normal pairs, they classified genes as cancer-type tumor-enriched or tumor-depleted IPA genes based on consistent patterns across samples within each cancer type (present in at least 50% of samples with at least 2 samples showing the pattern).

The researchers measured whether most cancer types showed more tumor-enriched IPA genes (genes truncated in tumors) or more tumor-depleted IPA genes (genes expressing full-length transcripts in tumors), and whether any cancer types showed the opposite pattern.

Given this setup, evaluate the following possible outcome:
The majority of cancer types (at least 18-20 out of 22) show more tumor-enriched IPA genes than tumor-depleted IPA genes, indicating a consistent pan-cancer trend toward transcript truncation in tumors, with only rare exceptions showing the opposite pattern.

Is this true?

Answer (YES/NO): YES